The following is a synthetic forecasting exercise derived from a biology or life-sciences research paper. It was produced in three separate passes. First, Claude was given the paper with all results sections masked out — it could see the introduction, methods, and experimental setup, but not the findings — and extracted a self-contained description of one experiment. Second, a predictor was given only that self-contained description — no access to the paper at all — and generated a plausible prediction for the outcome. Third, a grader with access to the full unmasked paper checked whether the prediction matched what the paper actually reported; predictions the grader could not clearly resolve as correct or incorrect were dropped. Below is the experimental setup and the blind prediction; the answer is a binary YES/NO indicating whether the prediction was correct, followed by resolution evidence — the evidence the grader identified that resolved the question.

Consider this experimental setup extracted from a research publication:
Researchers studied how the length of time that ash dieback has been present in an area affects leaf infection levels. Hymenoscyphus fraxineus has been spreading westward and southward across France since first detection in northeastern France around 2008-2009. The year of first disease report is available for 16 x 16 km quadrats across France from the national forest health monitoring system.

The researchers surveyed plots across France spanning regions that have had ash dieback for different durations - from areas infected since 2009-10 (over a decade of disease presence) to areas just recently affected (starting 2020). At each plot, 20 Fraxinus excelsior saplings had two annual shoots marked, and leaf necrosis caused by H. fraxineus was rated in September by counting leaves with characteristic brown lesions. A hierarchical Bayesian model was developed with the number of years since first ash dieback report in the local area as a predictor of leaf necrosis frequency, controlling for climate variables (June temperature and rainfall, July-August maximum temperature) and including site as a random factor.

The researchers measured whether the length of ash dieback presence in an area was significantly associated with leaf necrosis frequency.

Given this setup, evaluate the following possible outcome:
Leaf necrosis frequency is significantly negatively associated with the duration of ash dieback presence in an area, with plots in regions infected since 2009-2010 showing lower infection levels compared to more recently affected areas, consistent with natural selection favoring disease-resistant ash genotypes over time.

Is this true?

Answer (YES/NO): NO